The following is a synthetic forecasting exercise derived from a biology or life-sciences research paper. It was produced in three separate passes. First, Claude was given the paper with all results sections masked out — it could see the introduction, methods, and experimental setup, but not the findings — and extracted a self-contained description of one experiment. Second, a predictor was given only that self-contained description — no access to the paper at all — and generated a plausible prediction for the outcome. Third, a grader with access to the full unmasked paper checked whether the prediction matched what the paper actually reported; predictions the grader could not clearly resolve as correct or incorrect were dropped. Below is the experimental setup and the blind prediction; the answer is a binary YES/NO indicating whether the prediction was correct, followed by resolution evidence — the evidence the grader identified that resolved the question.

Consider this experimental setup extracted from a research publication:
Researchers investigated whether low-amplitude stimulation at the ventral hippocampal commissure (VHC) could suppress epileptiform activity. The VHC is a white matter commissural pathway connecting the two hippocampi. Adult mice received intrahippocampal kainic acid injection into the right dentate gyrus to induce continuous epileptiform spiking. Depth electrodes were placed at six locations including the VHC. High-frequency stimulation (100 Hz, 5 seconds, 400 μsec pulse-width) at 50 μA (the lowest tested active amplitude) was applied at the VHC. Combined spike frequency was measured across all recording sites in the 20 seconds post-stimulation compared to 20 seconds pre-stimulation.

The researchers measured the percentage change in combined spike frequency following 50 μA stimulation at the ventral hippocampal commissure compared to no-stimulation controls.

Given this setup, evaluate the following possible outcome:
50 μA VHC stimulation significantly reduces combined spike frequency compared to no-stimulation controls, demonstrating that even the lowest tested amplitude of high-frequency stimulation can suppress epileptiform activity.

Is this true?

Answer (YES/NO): NO